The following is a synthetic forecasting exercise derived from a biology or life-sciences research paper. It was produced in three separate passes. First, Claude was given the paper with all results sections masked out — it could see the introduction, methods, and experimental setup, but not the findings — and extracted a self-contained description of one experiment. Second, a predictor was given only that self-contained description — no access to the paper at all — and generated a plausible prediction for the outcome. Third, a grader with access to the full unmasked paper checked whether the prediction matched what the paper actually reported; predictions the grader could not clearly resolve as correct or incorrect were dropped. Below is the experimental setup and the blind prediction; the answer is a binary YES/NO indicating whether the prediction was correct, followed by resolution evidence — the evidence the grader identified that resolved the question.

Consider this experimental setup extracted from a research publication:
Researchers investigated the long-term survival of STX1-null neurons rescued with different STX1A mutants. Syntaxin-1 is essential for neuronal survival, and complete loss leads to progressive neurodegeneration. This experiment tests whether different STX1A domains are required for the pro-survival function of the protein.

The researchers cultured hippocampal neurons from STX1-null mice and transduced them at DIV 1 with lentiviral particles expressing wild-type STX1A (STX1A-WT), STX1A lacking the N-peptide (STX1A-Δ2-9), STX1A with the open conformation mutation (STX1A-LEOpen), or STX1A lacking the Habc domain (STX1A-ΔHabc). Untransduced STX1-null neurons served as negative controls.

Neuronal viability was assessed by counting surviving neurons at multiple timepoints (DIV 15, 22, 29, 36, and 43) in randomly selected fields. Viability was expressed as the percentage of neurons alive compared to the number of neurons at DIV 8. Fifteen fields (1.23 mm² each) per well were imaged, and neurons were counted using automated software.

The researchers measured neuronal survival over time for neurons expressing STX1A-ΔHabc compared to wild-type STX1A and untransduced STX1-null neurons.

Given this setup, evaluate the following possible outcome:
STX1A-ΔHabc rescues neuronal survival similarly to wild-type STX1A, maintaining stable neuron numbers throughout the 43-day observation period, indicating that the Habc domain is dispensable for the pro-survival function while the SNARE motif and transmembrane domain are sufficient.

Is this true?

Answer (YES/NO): NO